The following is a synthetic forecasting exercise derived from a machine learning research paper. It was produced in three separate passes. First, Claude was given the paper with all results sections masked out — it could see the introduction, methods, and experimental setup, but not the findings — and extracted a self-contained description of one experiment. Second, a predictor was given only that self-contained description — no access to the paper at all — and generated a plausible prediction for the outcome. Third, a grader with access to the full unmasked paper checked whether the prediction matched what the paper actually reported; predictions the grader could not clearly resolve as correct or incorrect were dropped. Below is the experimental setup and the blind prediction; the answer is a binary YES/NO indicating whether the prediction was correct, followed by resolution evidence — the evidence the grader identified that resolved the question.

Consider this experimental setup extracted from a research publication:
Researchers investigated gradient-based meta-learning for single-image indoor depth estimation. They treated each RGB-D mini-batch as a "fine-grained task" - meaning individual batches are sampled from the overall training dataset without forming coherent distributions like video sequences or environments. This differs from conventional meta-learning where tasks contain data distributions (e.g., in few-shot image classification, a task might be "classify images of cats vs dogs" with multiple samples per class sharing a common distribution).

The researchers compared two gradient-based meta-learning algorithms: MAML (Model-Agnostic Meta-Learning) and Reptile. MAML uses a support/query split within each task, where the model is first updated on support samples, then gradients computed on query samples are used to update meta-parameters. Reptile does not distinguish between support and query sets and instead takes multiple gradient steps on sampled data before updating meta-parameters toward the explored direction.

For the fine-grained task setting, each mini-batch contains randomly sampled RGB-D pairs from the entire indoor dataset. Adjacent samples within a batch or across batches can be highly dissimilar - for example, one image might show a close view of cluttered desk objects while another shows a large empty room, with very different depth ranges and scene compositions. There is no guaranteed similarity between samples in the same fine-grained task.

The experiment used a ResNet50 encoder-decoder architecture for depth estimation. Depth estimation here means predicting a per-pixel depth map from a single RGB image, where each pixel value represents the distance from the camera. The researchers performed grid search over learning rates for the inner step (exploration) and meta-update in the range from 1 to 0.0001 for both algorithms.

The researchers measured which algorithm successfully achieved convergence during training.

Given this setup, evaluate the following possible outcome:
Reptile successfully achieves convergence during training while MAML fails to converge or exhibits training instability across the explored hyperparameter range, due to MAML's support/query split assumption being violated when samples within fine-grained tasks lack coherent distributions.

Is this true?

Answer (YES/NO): YES